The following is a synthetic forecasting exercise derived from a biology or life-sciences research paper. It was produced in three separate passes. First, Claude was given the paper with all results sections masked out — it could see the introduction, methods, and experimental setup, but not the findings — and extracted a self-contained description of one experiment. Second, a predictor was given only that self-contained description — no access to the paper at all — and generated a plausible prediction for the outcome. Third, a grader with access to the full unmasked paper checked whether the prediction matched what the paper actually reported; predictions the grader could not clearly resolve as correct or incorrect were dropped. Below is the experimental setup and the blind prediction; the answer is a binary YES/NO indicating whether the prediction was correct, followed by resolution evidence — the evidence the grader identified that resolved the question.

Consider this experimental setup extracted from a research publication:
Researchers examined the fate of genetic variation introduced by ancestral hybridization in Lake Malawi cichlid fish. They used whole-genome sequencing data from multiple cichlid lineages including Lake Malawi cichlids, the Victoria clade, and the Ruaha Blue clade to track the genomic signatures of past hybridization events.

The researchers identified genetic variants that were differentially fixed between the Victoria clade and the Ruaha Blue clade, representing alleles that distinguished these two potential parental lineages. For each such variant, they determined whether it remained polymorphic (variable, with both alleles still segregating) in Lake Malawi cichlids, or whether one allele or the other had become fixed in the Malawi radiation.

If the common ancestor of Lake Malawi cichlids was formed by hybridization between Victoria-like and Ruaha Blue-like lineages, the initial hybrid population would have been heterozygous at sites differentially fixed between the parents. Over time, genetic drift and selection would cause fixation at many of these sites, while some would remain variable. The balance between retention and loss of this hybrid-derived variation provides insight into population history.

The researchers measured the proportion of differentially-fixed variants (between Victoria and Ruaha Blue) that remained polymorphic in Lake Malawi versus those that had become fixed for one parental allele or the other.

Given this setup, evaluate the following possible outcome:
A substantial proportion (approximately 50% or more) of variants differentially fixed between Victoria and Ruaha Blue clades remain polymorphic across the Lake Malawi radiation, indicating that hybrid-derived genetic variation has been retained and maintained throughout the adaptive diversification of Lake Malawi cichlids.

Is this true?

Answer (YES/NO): NO